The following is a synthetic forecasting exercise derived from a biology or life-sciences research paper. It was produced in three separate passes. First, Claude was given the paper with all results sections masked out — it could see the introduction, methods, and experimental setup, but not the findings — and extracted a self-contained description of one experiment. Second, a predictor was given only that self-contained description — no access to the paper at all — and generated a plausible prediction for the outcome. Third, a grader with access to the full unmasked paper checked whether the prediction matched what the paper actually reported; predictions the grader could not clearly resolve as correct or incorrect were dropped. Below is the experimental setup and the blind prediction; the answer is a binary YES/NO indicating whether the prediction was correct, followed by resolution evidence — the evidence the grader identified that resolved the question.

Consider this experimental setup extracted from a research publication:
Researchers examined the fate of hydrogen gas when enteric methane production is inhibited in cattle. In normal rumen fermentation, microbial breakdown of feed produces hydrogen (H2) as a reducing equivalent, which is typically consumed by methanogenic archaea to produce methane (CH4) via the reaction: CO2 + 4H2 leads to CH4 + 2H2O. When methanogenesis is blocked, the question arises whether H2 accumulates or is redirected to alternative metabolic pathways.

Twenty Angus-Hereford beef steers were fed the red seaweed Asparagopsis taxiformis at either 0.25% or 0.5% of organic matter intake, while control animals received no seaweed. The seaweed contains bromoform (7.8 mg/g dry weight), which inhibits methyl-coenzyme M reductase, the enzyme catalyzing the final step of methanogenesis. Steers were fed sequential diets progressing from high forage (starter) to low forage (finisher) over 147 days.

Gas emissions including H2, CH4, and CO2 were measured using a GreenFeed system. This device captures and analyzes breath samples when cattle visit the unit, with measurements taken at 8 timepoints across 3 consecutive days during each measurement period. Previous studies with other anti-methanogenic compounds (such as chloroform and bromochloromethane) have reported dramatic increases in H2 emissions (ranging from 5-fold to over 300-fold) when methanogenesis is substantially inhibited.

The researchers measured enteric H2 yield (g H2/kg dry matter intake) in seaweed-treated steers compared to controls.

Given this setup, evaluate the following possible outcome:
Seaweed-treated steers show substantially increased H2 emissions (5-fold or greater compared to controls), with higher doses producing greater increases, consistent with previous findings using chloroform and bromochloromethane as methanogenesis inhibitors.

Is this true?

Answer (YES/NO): NO